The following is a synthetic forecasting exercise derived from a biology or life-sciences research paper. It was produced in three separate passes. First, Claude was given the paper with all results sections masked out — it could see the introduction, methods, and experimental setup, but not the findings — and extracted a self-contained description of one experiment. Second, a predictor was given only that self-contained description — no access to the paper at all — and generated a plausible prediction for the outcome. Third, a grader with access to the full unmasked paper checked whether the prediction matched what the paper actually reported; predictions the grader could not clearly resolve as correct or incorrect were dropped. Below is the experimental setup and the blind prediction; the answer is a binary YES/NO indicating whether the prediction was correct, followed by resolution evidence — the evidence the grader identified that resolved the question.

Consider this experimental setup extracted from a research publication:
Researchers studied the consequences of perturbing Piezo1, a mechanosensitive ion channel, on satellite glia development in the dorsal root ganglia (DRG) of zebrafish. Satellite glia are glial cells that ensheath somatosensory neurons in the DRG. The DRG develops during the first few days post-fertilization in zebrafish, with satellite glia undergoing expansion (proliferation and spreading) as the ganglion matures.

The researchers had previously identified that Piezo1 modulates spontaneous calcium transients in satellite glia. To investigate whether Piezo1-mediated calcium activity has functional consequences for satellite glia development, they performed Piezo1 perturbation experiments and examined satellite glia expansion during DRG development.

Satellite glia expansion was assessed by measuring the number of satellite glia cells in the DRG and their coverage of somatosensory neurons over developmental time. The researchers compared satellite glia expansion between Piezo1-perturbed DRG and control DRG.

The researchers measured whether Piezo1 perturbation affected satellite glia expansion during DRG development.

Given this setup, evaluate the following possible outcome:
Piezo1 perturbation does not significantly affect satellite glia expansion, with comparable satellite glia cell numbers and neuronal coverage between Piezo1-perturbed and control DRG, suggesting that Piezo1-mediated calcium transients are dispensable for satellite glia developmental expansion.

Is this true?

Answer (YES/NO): NO